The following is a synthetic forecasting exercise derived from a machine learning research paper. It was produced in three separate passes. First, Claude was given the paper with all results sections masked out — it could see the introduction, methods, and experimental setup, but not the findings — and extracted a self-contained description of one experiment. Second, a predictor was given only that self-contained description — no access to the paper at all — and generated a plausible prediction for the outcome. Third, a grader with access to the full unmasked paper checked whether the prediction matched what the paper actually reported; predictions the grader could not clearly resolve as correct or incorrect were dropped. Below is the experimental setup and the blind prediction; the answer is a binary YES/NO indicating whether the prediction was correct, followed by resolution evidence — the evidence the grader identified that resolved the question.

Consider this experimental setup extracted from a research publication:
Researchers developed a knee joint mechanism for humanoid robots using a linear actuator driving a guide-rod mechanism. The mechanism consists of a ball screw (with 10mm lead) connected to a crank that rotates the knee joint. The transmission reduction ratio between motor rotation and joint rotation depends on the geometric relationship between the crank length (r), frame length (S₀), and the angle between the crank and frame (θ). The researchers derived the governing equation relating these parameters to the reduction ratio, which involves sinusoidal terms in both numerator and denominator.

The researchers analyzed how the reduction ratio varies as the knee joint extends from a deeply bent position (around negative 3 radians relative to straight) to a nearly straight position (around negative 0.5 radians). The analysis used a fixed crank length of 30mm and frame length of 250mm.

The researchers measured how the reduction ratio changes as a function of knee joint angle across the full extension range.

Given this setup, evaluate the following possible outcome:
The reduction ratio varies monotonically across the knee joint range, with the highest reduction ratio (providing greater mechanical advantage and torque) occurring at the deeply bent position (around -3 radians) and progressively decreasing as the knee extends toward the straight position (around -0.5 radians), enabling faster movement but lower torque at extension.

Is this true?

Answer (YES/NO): NO